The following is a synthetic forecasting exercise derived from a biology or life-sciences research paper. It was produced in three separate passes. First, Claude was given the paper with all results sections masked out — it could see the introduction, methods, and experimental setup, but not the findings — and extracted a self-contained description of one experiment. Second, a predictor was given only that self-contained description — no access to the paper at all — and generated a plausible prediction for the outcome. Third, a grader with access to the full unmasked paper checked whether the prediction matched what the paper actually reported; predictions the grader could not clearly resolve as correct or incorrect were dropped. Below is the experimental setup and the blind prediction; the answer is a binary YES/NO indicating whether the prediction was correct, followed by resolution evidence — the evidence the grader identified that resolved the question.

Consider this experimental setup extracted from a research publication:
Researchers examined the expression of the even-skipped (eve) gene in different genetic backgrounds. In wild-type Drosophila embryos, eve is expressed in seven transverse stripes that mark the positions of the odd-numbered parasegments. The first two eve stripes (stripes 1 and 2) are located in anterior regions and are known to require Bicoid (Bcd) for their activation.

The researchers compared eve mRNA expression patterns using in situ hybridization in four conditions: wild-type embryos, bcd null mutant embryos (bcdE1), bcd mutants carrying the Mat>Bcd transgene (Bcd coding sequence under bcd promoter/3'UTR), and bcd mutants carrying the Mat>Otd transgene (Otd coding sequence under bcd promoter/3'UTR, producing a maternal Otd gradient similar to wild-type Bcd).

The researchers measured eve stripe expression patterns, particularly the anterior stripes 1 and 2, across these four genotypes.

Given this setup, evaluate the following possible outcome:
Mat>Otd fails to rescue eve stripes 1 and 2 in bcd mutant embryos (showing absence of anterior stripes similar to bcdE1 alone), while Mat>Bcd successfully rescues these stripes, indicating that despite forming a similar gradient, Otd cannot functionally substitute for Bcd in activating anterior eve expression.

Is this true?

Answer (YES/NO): NO